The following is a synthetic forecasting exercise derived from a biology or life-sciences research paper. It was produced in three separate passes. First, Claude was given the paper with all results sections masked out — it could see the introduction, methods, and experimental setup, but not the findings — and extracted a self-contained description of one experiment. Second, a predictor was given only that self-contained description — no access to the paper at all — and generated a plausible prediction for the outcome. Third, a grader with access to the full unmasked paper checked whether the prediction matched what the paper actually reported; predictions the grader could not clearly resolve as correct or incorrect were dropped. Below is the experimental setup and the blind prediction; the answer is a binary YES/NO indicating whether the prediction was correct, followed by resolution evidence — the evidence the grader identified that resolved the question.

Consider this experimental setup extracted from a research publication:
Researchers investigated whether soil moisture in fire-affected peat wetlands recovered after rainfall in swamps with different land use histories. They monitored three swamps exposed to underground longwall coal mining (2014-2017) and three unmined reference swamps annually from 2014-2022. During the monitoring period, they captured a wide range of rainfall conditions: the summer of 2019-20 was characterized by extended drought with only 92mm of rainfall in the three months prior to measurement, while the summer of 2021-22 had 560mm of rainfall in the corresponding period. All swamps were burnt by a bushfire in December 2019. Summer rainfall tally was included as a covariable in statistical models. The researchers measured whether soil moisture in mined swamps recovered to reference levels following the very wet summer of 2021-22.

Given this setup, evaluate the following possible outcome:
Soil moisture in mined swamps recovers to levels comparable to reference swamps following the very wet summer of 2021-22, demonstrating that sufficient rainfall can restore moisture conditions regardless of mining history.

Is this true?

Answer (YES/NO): NO